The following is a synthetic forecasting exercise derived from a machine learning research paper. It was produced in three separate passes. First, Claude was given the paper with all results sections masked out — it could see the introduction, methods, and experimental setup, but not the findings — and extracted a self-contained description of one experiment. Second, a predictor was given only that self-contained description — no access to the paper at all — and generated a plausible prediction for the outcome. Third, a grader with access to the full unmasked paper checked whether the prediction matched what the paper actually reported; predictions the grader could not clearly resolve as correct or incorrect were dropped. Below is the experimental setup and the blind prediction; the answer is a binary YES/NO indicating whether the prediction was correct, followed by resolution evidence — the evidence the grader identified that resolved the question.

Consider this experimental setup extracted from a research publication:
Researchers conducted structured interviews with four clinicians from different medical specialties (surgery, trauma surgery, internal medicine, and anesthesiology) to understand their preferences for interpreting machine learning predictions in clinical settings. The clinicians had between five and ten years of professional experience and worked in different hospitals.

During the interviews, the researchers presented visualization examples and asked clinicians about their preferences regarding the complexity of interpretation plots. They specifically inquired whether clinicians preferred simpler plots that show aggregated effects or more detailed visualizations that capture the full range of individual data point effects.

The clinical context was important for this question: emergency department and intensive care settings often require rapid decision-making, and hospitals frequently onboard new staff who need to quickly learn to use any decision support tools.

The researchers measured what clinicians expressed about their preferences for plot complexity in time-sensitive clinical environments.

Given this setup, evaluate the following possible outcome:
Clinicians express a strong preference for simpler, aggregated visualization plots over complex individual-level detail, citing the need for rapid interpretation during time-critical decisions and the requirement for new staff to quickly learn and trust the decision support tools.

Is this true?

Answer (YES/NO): YES